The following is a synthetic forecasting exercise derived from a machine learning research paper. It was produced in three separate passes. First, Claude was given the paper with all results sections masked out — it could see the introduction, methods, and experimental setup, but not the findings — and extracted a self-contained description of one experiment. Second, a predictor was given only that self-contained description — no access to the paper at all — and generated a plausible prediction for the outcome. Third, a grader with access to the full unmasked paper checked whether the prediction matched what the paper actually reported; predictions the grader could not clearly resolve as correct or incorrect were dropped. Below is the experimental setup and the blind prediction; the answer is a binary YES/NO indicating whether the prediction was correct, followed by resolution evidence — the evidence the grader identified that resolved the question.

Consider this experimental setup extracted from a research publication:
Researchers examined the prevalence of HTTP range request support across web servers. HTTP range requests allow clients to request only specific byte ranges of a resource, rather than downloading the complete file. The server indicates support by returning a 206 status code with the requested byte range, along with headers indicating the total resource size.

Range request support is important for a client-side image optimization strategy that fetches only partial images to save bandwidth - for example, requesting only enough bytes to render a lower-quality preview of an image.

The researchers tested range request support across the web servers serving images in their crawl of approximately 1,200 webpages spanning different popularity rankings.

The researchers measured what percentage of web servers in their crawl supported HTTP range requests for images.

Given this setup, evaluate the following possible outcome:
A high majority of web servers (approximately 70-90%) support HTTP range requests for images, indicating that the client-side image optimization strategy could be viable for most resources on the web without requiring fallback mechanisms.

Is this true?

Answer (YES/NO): NO